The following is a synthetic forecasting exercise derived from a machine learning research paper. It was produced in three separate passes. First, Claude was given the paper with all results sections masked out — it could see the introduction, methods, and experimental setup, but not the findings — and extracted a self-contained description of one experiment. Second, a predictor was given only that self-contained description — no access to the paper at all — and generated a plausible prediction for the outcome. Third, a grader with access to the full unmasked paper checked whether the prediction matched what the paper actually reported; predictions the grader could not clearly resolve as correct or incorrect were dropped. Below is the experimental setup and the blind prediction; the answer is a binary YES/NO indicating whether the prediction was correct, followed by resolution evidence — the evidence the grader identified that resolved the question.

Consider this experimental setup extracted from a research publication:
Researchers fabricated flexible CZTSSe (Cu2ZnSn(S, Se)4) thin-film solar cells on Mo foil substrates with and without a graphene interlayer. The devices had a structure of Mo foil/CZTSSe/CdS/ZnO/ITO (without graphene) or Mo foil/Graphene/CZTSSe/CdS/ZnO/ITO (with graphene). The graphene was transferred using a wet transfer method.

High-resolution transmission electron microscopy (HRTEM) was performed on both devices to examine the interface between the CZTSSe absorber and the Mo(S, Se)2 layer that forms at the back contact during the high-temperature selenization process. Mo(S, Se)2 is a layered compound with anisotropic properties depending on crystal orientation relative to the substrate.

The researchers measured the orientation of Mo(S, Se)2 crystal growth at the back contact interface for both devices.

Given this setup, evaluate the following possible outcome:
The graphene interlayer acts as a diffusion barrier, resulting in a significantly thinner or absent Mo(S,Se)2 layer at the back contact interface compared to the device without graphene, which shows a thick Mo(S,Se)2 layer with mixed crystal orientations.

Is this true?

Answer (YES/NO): NO